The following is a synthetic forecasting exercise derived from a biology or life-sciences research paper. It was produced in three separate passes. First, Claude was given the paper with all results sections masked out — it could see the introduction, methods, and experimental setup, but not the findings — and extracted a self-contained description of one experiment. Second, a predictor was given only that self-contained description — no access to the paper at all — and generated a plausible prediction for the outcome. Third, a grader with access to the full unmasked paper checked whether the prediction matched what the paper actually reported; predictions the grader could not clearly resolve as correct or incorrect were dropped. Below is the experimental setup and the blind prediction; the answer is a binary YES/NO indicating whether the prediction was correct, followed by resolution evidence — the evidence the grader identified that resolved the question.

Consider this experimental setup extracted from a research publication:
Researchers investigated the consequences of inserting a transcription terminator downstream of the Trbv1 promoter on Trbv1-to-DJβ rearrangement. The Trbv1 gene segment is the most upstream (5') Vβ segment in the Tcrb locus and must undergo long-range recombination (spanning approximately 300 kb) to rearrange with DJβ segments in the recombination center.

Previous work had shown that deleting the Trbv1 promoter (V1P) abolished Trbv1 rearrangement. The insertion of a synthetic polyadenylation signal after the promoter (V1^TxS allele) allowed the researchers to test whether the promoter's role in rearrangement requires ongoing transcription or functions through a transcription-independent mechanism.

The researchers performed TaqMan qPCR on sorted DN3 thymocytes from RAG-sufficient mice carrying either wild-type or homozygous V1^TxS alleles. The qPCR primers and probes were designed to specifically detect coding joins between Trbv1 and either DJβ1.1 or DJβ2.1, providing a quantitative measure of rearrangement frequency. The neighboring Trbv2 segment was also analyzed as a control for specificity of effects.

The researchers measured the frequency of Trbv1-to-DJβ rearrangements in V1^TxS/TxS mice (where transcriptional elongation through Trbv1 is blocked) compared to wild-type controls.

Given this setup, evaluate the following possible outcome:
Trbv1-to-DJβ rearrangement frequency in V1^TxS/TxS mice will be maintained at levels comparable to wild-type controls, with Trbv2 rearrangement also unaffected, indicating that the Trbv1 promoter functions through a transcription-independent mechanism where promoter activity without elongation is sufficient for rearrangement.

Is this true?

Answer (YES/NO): YES